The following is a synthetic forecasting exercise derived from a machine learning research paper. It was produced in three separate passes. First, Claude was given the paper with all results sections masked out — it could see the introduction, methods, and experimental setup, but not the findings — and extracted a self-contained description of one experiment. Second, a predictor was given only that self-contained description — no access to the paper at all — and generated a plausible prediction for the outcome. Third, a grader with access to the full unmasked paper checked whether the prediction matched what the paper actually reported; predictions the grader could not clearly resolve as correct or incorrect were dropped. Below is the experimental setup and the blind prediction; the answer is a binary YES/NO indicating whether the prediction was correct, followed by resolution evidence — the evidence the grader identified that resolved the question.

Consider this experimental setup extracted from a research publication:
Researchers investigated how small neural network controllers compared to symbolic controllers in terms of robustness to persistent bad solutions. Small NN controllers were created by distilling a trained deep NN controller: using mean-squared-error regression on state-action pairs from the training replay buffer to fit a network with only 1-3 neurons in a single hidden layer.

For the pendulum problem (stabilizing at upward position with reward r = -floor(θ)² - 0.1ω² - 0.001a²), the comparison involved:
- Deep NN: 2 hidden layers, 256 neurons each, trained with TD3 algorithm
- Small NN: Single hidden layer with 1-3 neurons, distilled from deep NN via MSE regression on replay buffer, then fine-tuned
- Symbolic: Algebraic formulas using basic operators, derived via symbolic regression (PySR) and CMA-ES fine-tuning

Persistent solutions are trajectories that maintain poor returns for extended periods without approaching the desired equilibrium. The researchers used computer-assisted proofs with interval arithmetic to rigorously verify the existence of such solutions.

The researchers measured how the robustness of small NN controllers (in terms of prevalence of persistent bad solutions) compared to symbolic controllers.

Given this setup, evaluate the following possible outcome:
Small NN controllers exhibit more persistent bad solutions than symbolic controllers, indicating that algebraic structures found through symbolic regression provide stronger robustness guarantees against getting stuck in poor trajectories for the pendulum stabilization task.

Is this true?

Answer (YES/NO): NO